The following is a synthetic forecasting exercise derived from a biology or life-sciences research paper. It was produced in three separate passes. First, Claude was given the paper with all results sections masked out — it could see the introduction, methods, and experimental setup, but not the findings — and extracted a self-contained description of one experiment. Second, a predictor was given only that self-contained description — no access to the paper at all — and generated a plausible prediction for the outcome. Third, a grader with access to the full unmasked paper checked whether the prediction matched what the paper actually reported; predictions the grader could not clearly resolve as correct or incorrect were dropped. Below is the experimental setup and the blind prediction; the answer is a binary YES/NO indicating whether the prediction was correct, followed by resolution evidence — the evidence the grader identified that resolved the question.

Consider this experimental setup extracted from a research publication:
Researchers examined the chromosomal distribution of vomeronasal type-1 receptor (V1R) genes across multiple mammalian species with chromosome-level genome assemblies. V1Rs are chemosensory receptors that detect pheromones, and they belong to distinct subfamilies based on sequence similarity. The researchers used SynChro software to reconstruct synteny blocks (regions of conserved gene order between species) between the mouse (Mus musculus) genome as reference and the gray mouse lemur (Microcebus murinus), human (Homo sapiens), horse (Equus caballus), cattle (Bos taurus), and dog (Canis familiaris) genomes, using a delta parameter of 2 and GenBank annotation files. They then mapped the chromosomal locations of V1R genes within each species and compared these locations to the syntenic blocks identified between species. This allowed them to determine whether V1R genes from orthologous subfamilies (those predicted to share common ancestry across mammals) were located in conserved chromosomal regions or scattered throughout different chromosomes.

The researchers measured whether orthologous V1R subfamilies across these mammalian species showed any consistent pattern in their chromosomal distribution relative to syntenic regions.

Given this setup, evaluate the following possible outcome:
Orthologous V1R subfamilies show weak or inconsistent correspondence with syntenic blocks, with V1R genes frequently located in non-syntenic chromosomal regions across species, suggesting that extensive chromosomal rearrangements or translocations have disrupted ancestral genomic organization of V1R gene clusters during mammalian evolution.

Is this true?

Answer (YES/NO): NO